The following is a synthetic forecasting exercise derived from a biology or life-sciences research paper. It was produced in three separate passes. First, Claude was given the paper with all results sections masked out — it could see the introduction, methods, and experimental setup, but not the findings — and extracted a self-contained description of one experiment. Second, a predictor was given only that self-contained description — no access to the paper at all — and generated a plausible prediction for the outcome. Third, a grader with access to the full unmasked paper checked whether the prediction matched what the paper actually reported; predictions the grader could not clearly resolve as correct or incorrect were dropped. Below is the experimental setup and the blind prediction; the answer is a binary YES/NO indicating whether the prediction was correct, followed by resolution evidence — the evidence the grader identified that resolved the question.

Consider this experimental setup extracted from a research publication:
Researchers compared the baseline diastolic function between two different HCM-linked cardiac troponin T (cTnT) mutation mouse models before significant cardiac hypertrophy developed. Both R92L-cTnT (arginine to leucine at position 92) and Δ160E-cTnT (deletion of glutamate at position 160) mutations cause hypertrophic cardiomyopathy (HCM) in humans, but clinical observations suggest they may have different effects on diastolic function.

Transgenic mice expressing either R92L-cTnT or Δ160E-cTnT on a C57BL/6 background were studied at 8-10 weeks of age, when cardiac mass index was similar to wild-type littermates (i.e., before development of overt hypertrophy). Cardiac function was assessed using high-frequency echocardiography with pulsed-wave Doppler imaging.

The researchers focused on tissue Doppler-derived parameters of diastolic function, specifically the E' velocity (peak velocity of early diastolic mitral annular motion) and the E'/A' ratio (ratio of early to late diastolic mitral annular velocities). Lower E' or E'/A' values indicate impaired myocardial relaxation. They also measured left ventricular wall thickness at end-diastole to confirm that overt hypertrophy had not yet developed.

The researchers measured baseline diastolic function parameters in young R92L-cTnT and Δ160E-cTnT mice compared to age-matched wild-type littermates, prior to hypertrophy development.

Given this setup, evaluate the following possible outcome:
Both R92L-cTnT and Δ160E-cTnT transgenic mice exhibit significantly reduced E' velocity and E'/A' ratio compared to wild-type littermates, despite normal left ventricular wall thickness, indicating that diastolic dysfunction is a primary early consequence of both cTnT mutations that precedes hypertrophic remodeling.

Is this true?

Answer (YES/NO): NO